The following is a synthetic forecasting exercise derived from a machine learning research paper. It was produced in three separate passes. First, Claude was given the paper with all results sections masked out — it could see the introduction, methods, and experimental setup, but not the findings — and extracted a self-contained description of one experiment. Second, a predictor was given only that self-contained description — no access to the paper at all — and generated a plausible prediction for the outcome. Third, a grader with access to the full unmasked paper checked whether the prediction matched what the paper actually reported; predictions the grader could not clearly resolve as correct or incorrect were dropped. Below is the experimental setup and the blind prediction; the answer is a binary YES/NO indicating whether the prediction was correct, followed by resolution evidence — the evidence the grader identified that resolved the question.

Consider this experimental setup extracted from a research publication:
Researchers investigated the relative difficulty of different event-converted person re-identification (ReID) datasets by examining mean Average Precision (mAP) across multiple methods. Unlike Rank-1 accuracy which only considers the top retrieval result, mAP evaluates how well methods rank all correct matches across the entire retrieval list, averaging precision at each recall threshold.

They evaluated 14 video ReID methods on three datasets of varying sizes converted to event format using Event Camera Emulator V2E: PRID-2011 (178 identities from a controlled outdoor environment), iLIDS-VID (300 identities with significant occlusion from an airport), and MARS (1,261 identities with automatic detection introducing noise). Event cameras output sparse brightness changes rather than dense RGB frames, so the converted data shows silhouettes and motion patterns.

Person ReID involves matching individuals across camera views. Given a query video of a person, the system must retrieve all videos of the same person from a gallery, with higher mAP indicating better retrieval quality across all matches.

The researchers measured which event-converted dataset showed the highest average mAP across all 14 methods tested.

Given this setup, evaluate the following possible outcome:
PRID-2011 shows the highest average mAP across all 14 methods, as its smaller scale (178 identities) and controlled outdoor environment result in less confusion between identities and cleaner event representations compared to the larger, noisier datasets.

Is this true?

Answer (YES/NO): YES